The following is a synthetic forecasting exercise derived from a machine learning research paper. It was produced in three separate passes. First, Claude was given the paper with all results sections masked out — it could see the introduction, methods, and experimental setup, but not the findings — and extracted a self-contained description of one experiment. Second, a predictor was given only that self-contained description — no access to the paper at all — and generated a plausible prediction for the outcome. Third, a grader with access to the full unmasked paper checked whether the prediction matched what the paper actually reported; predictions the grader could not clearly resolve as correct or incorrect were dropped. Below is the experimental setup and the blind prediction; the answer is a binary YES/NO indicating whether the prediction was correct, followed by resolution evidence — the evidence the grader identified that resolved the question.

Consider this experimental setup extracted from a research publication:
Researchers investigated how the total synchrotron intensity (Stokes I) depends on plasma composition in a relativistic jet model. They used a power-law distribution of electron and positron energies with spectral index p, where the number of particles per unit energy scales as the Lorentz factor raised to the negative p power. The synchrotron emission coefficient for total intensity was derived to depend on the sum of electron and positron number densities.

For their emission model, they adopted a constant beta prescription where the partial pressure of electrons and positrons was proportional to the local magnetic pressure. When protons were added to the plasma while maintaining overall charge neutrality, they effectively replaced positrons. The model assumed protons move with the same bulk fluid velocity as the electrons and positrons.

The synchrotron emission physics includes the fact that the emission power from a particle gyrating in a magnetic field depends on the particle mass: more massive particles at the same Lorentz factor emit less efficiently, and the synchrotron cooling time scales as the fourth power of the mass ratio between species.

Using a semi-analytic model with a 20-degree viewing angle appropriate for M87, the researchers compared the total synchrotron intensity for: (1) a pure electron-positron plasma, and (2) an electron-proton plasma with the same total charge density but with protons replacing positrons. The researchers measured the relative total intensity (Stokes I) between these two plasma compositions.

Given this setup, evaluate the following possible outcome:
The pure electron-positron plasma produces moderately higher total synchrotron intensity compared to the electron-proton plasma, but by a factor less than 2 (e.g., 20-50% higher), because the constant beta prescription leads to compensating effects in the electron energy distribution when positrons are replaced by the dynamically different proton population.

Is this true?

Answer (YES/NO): NO